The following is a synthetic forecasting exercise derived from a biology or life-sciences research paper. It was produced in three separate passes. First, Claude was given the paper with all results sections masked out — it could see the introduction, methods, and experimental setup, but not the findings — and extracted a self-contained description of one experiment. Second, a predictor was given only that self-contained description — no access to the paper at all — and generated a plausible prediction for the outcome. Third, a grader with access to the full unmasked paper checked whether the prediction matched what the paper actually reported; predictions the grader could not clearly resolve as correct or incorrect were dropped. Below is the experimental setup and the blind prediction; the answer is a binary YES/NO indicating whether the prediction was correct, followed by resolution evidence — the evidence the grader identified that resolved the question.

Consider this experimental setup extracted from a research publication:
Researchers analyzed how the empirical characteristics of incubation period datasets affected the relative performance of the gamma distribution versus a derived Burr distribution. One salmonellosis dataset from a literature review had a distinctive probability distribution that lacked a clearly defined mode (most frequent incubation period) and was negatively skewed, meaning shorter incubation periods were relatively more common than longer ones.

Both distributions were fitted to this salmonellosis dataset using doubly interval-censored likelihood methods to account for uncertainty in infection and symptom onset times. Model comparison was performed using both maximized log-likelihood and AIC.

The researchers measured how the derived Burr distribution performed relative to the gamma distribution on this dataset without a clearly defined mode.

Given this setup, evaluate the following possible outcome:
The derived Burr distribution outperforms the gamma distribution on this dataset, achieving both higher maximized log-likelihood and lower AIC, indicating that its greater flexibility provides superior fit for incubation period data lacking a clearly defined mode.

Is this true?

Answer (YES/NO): NO